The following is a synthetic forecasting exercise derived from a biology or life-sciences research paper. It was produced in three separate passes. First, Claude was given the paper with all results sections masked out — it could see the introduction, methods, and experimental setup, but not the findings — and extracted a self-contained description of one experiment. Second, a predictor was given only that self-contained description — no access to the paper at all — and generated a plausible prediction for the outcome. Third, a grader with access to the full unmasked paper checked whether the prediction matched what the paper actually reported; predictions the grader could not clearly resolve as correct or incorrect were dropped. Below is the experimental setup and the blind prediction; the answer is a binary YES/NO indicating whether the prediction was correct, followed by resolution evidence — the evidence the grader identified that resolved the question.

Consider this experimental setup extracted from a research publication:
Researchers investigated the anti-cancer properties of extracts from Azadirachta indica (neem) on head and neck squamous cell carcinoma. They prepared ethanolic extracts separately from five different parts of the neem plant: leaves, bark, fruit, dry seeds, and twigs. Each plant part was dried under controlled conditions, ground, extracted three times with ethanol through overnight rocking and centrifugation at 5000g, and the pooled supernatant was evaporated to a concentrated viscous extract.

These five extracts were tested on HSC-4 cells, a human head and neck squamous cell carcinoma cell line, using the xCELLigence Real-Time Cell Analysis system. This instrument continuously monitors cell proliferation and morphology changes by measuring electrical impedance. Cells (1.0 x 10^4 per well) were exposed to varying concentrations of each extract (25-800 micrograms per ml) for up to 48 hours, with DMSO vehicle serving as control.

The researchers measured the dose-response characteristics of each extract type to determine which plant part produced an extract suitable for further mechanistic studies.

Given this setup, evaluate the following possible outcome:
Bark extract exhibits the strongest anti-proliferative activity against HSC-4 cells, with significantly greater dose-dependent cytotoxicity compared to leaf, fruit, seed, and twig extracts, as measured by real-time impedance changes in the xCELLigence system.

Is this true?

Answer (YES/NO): NO